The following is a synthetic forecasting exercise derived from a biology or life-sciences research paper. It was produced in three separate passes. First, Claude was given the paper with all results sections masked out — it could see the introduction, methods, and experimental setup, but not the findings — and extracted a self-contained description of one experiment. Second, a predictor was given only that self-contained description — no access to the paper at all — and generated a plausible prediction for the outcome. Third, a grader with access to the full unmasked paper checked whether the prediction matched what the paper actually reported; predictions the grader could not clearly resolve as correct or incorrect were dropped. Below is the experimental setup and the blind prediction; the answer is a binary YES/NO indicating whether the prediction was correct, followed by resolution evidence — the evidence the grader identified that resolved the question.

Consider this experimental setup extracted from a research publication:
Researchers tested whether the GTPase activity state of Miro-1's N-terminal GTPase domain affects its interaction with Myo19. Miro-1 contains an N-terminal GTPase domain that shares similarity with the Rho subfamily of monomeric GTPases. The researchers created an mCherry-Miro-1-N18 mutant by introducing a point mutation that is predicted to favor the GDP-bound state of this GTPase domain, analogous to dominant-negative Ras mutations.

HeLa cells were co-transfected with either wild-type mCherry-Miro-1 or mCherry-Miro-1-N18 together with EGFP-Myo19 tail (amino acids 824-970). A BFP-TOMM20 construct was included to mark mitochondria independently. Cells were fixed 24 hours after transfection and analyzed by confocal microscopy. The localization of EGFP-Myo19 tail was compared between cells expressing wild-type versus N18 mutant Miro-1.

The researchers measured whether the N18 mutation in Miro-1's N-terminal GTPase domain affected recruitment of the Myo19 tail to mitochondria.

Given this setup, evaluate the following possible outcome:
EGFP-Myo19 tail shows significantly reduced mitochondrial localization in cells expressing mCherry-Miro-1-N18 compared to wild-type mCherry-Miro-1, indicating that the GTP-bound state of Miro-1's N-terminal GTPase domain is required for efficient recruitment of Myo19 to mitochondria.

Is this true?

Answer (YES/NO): YES